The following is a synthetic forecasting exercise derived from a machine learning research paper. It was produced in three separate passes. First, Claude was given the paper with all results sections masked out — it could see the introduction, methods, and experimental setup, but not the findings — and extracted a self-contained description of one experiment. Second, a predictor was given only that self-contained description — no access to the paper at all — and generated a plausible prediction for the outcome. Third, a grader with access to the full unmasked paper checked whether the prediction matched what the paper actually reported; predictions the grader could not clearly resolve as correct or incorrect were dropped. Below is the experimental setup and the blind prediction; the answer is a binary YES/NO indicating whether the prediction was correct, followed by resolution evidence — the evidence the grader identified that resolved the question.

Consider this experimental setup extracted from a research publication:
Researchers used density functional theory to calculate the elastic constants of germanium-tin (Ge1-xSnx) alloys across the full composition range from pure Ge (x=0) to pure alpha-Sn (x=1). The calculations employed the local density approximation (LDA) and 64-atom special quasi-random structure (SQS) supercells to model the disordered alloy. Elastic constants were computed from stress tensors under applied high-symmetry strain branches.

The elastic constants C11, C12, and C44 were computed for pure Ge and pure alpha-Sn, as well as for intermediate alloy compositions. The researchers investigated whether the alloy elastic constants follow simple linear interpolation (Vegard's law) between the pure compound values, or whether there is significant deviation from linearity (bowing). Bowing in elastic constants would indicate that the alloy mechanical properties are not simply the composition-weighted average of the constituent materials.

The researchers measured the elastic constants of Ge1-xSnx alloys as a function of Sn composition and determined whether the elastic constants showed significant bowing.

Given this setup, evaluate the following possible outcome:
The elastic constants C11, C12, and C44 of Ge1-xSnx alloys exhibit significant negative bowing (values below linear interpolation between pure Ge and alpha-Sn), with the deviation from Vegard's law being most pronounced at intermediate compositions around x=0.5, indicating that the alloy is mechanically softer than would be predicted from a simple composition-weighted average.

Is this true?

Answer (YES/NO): YES